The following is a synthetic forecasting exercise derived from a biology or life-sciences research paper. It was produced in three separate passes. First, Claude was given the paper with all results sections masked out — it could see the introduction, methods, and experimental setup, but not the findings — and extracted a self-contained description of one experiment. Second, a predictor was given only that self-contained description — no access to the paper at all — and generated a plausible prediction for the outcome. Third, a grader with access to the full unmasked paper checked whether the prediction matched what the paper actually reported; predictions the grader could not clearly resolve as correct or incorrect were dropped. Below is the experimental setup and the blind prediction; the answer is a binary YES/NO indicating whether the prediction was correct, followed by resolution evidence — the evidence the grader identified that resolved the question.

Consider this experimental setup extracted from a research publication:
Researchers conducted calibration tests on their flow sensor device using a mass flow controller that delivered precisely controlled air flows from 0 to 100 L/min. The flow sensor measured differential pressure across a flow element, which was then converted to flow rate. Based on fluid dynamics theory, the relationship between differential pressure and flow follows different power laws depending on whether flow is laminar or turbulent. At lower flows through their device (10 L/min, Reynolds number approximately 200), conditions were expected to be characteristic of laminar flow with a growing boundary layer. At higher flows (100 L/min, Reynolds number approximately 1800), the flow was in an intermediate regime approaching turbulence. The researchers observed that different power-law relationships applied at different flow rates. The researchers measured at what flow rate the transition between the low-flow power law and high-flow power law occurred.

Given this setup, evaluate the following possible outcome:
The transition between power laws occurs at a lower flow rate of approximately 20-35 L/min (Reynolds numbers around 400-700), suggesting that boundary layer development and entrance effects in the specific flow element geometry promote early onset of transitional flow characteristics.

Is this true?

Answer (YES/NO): NO